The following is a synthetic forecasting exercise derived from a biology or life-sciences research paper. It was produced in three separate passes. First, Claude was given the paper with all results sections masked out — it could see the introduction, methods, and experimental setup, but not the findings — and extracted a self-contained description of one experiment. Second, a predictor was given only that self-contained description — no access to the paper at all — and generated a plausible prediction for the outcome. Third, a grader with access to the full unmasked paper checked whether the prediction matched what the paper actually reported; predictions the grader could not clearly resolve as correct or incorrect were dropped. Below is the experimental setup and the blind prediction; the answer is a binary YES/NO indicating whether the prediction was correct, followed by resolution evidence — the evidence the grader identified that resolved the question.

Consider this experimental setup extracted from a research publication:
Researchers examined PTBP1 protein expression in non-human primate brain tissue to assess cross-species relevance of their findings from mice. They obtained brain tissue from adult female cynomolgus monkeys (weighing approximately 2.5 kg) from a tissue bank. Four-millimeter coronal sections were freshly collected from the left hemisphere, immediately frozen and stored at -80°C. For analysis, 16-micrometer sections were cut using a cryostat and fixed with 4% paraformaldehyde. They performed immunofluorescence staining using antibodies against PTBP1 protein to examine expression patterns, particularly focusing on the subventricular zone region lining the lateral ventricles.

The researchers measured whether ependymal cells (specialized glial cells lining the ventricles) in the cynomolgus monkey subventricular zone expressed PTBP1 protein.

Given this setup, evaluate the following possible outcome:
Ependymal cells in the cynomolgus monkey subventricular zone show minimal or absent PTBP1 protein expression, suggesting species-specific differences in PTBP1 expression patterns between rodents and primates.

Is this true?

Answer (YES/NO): NO